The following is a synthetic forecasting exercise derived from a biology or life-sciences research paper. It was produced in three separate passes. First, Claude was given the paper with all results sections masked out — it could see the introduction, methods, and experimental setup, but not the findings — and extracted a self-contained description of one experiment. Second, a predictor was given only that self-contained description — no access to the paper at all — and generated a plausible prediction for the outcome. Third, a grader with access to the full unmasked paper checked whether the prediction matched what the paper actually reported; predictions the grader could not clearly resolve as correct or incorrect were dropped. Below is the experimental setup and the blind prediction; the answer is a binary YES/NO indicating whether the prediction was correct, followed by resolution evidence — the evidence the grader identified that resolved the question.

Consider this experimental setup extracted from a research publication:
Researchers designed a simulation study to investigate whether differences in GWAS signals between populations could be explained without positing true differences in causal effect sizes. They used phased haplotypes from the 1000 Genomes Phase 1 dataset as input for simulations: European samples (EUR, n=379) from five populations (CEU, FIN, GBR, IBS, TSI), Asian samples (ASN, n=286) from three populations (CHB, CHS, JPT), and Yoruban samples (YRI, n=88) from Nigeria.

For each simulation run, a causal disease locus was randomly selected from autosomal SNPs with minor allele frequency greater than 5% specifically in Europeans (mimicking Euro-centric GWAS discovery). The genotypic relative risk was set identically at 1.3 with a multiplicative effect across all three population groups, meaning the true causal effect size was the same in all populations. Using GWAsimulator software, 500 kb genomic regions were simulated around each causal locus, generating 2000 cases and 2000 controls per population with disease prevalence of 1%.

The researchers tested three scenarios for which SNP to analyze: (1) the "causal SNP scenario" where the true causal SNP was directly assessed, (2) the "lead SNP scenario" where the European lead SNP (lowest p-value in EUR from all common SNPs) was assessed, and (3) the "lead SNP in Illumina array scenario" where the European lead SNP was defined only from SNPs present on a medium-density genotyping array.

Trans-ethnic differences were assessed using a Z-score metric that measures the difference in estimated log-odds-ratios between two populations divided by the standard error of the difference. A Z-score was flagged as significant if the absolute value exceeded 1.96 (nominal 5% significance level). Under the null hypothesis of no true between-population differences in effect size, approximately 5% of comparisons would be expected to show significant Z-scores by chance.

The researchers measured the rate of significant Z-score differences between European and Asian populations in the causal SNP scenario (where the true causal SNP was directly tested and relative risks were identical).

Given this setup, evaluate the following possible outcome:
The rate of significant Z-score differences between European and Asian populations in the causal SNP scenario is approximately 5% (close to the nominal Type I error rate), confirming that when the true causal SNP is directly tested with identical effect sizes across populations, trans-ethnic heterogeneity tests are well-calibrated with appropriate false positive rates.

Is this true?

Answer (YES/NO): YES